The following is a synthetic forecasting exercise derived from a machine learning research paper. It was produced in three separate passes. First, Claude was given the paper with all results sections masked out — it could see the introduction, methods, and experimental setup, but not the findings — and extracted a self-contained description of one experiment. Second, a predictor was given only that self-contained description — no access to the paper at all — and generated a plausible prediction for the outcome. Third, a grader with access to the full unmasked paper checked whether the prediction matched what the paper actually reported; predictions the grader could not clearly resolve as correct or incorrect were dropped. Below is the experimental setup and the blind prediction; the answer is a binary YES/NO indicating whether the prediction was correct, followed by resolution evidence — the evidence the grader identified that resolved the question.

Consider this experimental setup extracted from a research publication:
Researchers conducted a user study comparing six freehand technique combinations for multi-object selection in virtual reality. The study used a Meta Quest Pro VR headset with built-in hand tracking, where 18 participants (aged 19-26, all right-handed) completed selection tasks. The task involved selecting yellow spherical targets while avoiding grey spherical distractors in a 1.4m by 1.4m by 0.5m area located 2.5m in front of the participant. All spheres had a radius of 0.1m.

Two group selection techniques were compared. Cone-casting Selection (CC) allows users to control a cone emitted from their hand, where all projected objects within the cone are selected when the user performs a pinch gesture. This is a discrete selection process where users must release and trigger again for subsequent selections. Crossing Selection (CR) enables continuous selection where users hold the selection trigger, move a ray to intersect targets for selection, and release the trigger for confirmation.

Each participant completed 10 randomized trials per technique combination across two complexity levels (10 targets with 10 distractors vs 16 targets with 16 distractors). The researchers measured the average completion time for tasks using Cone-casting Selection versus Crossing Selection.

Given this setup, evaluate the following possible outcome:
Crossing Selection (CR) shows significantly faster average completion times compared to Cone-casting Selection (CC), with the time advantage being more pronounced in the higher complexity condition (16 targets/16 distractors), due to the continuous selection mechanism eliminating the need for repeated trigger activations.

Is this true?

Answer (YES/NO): NO